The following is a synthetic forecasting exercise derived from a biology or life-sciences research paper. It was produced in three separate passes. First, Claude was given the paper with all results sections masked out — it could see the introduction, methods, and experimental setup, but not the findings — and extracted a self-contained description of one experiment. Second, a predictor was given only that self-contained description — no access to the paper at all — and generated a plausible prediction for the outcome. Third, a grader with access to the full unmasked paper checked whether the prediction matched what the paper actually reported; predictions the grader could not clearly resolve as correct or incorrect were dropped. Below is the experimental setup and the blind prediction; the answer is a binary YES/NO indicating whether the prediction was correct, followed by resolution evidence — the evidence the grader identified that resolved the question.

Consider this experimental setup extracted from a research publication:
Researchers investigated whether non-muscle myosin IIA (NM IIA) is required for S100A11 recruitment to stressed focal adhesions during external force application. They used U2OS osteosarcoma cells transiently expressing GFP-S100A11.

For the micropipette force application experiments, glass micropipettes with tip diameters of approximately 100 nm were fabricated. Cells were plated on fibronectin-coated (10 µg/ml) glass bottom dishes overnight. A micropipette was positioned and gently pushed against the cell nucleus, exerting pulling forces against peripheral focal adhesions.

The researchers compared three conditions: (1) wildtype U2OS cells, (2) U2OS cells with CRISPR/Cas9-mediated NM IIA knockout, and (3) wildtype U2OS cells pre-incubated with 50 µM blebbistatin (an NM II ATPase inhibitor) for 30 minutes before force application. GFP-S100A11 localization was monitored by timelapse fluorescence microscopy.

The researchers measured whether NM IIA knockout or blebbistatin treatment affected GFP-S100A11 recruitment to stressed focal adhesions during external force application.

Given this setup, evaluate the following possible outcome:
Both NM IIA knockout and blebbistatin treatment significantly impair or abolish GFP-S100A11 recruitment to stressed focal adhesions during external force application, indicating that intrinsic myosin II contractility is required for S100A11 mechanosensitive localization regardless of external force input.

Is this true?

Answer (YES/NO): NO